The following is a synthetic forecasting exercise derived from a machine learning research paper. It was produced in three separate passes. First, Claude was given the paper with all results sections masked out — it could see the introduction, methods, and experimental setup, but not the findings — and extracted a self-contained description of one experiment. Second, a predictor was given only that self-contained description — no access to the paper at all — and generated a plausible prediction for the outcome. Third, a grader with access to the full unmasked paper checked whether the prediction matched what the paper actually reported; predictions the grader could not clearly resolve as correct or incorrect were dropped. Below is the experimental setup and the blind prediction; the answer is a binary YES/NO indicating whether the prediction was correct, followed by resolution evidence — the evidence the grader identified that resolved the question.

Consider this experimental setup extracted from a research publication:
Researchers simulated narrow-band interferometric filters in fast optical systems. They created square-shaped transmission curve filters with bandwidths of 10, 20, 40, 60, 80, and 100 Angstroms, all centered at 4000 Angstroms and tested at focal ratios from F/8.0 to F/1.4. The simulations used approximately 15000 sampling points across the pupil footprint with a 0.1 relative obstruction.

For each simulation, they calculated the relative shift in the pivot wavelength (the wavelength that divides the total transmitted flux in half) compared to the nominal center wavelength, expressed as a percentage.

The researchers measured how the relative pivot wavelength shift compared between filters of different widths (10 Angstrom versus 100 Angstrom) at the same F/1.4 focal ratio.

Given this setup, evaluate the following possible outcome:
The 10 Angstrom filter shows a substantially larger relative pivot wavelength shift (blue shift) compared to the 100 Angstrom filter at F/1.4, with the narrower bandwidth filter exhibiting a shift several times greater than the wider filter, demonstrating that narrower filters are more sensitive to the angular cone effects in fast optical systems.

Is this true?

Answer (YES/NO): NO